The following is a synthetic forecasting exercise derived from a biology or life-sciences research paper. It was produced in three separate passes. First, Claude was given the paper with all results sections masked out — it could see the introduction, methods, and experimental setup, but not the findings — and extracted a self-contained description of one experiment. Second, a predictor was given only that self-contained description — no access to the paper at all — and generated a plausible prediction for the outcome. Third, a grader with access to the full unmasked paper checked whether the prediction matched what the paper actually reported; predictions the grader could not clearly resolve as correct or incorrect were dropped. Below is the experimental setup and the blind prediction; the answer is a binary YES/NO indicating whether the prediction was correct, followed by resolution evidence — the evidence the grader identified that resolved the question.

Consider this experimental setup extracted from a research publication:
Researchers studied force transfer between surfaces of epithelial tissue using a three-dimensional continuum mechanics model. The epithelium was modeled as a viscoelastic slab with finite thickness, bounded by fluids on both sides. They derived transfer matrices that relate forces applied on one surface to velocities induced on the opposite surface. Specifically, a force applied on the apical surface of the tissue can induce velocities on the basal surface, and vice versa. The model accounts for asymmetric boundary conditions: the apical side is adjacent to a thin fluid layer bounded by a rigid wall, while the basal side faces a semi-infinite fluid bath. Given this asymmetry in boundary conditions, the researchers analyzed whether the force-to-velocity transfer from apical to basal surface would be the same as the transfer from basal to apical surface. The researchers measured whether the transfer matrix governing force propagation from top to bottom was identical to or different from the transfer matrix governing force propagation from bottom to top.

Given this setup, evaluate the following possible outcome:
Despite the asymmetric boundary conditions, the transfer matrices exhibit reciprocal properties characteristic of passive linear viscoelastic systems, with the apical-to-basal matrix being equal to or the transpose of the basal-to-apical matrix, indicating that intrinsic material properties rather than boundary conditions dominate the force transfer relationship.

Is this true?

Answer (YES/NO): YES